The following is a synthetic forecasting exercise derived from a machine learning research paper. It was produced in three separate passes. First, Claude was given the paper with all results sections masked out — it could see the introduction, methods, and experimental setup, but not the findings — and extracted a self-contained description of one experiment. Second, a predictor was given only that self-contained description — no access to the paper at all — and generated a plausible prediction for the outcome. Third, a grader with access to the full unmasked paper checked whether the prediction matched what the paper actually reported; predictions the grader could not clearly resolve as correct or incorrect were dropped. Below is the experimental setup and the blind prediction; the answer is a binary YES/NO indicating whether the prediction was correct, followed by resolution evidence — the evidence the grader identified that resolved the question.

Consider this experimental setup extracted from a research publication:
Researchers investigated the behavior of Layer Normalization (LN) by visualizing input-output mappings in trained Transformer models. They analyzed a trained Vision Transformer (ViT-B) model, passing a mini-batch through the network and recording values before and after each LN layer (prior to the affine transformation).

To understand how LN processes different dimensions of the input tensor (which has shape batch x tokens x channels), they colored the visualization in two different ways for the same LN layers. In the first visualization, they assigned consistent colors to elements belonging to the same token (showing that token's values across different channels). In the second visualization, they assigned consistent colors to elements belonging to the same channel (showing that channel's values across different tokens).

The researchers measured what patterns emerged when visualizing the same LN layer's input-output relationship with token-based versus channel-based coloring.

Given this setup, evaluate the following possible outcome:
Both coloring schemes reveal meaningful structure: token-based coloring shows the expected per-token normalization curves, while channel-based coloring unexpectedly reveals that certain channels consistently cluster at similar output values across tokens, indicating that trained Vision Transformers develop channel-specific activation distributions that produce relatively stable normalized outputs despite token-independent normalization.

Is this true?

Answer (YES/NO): NO